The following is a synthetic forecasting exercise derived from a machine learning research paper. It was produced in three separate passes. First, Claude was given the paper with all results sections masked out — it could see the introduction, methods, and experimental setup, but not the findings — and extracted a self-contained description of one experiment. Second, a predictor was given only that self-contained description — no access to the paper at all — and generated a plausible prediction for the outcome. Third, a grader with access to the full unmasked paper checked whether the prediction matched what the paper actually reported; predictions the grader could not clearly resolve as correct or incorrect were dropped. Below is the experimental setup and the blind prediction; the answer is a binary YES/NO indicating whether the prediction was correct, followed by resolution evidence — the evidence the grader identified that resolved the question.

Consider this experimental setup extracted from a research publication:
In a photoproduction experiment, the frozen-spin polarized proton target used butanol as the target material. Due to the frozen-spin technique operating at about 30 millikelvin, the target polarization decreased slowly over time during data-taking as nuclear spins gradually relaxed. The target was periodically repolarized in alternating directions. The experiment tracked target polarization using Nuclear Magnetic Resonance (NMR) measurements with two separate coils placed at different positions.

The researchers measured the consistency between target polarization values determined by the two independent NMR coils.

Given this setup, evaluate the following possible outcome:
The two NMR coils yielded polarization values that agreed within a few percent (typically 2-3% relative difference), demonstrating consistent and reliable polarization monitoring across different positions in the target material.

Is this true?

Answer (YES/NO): NO